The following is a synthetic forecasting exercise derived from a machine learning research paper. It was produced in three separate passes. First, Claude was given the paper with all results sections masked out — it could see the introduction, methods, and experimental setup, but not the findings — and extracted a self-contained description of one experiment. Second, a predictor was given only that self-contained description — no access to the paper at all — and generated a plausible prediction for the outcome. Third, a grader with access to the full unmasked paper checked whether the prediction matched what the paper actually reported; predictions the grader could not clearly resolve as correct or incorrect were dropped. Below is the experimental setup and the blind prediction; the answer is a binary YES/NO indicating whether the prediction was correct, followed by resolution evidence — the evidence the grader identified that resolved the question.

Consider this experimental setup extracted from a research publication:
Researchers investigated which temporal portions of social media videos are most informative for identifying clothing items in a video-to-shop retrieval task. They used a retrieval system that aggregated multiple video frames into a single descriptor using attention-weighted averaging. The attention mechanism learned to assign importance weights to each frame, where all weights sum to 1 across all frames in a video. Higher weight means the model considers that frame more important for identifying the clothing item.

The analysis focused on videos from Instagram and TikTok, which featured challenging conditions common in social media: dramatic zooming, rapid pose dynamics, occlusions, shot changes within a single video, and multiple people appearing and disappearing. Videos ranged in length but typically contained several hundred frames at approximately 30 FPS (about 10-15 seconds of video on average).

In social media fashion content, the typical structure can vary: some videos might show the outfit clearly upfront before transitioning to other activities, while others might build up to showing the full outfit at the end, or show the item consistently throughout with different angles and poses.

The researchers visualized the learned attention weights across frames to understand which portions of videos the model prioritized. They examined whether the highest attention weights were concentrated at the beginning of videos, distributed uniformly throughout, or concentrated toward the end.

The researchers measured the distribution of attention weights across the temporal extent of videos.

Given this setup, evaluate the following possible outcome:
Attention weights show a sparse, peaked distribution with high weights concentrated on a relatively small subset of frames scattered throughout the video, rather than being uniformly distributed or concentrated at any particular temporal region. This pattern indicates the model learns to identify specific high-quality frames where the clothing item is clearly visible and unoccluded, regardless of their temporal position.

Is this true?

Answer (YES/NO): NO